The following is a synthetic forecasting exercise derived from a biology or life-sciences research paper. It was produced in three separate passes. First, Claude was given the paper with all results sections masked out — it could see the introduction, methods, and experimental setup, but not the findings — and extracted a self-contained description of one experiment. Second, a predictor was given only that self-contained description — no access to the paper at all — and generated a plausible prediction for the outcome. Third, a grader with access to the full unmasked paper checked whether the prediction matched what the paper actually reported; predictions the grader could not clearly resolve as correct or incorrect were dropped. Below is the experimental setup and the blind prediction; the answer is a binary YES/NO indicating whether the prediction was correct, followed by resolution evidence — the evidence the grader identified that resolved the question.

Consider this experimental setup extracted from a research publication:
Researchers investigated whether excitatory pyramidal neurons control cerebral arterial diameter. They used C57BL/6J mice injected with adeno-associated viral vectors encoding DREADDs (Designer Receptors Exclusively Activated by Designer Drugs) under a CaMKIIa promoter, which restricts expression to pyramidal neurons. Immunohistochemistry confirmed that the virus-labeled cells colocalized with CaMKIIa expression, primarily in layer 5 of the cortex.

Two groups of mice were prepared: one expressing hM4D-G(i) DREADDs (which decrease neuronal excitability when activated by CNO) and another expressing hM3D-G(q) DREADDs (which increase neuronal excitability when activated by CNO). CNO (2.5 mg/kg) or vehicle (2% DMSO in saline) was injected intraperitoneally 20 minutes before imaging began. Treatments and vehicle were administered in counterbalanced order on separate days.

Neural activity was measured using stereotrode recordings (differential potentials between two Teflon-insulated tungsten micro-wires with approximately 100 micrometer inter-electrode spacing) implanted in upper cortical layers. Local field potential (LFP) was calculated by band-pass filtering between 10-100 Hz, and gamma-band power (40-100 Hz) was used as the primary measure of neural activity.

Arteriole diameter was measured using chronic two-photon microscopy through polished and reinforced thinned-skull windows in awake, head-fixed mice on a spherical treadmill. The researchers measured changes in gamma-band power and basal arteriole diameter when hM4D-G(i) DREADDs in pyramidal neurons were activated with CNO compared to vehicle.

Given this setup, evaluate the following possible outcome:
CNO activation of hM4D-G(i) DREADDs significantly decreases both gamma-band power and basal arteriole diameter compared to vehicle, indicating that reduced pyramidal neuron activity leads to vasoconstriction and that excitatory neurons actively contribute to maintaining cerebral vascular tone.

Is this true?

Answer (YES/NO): NO